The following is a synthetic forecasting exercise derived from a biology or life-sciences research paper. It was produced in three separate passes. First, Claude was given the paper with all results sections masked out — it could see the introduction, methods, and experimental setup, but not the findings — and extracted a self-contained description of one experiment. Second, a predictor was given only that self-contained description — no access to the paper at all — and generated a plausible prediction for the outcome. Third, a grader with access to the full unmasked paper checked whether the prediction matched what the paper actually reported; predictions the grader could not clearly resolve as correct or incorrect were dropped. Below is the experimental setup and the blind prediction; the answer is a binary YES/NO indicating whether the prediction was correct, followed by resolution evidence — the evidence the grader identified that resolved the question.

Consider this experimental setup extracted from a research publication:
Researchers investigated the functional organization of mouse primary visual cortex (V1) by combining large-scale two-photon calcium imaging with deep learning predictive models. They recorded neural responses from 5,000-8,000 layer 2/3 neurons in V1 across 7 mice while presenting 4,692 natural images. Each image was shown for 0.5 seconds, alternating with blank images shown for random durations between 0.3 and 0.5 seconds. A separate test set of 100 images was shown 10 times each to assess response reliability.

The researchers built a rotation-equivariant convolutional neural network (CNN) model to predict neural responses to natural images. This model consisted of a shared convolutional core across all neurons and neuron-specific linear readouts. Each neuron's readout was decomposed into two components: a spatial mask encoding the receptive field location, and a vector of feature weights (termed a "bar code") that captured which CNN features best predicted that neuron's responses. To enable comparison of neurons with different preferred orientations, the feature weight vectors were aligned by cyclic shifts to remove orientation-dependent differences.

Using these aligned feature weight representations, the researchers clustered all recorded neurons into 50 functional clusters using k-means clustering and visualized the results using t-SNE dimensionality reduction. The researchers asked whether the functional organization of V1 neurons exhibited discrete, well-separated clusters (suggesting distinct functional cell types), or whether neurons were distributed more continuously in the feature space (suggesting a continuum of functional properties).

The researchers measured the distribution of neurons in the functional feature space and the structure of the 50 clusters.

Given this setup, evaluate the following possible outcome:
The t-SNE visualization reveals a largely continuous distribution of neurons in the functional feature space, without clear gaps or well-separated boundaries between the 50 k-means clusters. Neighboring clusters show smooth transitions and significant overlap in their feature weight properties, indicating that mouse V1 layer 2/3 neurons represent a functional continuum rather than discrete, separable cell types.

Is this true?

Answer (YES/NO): YES